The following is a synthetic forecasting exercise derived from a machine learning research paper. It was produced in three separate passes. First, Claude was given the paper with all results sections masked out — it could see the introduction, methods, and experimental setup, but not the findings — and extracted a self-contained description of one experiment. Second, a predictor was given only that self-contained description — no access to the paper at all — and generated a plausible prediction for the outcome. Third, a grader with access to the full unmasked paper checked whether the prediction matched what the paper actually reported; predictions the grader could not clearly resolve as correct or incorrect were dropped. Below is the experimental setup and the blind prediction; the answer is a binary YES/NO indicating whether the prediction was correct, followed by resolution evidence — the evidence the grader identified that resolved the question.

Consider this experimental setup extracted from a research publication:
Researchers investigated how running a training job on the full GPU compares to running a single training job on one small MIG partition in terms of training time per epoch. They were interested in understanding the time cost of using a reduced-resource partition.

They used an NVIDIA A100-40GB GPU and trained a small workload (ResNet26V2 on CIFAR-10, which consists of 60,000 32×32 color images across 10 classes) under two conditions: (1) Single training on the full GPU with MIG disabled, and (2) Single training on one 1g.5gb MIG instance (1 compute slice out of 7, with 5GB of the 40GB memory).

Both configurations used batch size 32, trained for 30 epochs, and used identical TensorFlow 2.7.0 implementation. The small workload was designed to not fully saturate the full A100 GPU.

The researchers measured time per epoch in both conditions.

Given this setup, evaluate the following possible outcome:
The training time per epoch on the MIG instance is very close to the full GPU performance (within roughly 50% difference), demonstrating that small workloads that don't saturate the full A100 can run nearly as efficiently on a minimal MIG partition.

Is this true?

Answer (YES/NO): NO